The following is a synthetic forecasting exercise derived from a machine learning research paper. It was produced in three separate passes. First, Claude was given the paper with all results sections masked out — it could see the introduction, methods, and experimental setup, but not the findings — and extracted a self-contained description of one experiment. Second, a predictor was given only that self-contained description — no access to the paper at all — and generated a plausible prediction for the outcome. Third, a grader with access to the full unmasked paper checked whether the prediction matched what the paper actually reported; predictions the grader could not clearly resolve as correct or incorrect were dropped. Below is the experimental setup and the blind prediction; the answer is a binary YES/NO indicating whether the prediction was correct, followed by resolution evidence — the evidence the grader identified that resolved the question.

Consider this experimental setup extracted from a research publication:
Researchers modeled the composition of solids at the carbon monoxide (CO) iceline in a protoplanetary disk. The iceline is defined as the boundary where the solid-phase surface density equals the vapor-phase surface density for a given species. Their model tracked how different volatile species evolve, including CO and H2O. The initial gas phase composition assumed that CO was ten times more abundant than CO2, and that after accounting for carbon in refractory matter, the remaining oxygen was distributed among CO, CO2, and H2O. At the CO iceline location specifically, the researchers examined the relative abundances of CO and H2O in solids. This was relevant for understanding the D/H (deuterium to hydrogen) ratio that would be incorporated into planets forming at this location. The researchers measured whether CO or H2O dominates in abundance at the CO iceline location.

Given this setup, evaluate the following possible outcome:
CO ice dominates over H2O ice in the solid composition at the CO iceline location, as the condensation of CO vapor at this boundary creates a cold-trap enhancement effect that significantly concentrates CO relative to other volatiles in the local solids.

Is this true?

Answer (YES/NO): YES